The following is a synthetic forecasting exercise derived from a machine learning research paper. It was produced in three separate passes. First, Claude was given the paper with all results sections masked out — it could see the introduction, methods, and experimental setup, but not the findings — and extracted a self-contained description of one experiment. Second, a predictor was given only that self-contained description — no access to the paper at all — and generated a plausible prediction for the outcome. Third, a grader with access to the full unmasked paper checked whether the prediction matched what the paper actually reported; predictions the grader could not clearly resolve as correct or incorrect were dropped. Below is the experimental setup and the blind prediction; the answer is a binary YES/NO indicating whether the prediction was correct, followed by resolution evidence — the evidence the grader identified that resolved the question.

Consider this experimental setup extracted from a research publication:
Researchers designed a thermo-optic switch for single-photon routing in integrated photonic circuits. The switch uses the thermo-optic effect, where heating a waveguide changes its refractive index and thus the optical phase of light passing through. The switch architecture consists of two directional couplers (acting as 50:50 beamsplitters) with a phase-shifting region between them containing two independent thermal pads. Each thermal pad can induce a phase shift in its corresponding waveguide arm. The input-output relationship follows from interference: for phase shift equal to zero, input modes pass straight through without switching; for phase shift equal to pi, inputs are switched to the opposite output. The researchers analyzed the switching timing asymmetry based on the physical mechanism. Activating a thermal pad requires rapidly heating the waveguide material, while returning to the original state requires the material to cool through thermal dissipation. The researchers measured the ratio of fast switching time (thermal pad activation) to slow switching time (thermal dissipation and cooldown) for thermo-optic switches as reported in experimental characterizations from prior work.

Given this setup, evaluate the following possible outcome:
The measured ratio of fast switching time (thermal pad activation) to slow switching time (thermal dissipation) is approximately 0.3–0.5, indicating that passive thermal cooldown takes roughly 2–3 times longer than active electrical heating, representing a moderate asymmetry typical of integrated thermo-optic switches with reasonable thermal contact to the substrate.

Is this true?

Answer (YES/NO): NO